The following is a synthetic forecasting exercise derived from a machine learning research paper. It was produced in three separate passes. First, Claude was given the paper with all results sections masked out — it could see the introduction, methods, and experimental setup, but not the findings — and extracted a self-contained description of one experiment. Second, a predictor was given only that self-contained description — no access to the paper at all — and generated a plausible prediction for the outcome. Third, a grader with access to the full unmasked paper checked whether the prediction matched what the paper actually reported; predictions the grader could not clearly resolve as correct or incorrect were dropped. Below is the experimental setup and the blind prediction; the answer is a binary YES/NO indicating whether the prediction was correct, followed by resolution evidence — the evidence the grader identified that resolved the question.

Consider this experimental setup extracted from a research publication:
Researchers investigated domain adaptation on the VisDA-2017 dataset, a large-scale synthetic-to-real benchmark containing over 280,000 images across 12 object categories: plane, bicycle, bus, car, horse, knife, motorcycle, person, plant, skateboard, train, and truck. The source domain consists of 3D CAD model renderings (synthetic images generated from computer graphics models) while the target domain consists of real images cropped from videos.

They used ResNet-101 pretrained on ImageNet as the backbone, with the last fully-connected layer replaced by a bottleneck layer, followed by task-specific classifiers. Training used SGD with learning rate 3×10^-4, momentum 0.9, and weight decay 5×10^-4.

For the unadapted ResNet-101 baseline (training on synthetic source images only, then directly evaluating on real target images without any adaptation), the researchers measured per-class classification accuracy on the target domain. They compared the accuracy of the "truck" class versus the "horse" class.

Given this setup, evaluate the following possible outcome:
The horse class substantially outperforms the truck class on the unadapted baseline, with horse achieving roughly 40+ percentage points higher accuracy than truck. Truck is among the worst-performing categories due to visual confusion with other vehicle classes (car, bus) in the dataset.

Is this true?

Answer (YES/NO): YES